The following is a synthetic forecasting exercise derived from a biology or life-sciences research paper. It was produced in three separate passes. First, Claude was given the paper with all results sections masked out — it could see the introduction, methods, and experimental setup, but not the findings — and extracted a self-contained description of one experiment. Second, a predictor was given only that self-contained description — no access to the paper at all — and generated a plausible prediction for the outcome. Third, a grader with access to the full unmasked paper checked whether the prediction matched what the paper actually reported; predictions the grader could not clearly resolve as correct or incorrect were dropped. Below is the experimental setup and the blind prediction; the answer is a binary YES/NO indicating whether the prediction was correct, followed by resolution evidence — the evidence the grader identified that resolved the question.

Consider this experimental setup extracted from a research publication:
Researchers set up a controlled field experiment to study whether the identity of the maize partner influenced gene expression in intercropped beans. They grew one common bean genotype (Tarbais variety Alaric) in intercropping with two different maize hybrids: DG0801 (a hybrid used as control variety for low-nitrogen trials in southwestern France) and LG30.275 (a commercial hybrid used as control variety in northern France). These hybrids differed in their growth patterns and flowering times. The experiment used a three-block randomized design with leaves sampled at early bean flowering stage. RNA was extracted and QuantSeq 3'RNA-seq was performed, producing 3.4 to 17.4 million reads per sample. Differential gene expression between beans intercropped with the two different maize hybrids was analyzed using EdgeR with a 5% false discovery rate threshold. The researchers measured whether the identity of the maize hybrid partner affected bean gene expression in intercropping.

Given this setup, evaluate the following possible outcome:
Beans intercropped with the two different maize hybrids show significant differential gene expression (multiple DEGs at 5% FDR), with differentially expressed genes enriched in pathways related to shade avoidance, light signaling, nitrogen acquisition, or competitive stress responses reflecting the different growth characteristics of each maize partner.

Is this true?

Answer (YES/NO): NO